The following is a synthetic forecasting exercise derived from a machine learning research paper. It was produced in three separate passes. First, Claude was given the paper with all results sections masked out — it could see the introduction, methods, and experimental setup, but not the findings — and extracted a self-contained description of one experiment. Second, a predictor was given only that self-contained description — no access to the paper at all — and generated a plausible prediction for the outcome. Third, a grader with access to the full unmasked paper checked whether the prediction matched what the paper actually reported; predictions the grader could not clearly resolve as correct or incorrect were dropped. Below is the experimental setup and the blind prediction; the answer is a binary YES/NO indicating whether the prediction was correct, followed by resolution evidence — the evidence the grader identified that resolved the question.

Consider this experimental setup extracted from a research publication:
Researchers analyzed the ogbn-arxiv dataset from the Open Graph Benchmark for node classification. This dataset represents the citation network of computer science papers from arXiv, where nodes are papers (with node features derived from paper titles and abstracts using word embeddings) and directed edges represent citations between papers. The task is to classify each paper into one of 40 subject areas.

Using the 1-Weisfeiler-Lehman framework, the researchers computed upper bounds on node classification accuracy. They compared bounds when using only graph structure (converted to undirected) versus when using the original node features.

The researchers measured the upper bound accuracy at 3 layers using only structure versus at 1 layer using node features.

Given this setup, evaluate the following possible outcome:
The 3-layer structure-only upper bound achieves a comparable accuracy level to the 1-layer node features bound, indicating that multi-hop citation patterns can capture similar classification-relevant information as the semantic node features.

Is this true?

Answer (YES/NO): NO